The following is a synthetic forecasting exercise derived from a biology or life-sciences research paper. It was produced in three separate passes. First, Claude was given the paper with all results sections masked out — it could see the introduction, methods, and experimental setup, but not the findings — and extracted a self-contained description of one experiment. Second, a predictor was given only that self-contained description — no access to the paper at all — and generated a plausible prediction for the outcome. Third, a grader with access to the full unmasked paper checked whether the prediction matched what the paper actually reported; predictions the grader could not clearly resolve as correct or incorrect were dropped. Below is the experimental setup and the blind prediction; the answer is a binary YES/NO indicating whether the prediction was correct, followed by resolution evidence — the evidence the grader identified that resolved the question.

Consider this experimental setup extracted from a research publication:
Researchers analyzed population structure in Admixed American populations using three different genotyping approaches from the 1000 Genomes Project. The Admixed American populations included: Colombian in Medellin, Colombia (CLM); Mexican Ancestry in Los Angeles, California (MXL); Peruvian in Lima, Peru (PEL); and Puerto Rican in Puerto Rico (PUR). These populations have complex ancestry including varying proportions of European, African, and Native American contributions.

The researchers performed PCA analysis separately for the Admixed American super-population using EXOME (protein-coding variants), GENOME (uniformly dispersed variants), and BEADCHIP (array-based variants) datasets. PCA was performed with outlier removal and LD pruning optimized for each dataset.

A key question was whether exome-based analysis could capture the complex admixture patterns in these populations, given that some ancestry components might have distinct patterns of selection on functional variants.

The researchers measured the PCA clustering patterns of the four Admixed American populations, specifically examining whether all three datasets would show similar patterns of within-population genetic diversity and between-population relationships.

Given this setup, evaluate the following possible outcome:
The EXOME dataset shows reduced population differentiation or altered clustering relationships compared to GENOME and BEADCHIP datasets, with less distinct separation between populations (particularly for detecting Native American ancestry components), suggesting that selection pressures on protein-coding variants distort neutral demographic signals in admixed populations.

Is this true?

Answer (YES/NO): NO